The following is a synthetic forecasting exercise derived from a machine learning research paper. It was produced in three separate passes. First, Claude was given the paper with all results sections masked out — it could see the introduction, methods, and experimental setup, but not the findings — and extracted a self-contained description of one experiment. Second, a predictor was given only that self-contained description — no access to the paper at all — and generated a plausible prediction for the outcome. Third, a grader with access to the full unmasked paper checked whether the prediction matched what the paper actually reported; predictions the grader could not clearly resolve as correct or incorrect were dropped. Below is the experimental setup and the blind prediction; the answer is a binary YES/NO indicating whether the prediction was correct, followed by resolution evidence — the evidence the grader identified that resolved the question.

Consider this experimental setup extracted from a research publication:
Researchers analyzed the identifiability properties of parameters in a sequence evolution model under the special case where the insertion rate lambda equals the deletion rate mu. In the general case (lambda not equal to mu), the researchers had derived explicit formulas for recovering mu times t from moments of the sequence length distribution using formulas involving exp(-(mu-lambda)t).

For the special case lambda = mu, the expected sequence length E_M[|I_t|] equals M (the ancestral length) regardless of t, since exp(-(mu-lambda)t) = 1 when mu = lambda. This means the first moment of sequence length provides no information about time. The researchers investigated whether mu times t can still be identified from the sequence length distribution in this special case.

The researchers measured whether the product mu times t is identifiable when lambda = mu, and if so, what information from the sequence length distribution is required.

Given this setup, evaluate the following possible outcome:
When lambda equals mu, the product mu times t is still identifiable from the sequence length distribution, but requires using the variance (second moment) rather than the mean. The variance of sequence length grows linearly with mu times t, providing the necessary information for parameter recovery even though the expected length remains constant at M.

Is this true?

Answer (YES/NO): NO